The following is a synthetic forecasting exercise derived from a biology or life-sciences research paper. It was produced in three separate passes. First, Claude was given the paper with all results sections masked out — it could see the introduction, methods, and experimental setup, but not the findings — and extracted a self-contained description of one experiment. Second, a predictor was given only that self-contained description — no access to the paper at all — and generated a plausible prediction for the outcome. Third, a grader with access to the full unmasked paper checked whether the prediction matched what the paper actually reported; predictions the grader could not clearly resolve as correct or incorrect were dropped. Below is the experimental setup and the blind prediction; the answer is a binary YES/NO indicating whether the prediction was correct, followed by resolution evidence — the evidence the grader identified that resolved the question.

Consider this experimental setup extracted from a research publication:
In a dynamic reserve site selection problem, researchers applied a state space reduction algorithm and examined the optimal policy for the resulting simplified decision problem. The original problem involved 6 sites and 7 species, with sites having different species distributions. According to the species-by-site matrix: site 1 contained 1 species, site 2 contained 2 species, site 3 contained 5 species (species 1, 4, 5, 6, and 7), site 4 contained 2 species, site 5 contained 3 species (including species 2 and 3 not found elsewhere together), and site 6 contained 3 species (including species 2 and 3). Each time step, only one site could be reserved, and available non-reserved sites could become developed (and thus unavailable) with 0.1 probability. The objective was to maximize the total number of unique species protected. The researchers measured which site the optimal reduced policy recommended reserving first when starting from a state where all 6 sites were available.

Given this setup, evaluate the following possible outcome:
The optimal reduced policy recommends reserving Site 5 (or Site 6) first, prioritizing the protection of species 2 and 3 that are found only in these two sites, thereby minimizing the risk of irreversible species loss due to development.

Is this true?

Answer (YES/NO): NO